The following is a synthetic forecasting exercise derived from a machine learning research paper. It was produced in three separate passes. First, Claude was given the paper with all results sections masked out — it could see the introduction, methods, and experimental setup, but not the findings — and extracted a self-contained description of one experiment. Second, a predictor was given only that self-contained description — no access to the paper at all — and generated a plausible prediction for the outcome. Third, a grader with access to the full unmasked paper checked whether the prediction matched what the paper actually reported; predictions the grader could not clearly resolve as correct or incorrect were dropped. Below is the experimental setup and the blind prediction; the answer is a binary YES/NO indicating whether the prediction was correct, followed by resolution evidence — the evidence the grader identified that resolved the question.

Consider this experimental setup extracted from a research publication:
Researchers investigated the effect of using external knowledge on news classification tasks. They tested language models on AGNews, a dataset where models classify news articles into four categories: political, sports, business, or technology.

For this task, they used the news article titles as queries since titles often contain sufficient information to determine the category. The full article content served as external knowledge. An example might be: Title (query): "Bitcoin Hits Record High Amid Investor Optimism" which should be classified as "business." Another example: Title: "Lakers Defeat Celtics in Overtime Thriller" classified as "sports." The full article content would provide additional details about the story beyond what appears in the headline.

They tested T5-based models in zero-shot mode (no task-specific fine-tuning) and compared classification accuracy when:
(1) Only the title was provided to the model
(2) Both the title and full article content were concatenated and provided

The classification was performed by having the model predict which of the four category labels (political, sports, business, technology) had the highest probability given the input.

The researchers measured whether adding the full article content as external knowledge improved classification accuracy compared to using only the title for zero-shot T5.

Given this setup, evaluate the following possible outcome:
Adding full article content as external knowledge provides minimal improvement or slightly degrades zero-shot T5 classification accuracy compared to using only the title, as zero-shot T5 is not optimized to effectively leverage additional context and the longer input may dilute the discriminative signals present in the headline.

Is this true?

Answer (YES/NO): YES